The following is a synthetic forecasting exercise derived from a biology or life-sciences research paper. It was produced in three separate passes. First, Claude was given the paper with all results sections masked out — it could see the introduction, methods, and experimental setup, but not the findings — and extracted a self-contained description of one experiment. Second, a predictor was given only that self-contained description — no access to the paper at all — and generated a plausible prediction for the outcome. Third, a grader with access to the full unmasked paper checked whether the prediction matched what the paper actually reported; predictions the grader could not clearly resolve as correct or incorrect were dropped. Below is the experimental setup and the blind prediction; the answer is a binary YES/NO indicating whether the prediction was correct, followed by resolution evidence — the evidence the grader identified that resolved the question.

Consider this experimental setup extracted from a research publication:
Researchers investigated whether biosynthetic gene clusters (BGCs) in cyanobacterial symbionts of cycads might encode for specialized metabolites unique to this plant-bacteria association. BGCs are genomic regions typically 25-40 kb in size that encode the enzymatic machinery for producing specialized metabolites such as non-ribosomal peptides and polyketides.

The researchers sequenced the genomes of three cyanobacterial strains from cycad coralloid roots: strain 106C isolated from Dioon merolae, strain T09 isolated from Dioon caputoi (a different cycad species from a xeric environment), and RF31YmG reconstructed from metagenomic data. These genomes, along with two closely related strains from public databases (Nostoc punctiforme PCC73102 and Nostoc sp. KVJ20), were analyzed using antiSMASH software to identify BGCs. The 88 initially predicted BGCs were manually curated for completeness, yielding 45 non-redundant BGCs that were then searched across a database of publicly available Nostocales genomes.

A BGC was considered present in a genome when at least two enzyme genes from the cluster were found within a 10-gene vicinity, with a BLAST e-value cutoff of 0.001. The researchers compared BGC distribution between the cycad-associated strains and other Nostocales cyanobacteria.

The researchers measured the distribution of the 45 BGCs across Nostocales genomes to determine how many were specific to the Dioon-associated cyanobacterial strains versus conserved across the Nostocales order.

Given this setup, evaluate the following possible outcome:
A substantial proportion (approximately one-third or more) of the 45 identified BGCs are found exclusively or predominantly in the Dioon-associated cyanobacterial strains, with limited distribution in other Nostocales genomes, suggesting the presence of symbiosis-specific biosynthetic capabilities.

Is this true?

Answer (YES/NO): NO